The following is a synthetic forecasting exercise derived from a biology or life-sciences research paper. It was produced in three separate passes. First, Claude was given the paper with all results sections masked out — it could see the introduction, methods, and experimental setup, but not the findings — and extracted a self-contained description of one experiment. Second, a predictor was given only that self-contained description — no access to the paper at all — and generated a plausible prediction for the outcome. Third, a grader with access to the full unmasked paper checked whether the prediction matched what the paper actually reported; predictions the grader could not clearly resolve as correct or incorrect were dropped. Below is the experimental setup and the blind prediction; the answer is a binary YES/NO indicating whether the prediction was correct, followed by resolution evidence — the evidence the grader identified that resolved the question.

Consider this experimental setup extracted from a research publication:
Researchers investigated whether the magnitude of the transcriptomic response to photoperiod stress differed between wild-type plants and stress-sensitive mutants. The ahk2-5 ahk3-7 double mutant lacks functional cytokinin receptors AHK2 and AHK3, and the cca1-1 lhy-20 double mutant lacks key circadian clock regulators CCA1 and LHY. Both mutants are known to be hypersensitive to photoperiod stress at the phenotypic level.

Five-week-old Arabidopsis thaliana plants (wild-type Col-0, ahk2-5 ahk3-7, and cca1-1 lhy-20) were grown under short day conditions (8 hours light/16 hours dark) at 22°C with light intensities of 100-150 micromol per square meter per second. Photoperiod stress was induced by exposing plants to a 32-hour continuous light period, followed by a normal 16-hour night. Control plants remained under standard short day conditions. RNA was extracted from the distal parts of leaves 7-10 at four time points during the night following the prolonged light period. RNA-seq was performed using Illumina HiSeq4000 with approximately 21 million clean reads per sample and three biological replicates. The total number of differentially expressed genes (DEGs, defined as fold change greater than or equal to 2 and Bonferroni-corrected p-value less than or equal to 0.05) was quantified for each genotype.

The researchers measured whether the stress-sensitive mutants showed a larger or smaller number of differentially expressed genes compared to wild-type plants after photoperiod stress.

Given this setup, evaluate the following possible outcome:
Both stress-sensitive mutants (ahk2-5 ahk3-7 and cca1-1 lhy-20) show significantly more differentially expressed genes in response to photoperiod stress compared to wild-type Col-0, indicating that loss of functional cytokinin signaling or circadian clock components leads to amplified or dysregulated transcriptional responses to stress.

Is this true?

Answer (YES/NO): YES